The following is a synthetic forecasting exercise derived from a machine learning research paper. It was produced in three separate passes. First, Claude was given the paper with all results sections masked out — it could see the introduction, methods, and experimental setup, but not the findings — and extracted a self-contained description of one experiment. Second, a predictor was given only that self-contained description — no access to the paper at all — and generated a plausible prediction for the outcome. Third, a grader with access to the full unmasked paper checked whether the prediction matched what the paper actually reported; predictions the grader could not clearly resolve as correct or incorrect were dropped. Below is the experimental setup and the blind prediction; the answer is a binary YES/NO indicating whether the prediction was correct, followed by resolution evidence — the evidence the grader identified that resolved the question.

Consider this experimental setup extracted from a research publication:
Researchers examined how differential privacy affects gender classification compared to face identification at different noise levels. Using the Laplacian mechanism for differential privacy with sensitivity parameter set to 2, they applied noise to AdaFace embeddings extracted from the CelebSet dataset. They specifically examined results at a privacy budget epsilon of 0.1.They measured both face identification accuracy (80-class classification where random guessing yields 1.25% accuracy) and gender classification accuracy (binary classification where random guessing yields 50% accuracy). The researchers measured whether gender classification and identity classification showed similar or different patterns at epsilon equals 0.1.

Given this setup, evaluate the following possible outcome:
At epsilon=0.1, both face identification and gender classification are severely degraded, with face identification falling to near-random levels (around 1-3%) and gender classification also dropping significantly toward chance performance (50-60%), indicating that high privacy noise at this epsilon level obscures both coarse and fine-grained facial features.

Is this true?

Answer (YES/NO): YES